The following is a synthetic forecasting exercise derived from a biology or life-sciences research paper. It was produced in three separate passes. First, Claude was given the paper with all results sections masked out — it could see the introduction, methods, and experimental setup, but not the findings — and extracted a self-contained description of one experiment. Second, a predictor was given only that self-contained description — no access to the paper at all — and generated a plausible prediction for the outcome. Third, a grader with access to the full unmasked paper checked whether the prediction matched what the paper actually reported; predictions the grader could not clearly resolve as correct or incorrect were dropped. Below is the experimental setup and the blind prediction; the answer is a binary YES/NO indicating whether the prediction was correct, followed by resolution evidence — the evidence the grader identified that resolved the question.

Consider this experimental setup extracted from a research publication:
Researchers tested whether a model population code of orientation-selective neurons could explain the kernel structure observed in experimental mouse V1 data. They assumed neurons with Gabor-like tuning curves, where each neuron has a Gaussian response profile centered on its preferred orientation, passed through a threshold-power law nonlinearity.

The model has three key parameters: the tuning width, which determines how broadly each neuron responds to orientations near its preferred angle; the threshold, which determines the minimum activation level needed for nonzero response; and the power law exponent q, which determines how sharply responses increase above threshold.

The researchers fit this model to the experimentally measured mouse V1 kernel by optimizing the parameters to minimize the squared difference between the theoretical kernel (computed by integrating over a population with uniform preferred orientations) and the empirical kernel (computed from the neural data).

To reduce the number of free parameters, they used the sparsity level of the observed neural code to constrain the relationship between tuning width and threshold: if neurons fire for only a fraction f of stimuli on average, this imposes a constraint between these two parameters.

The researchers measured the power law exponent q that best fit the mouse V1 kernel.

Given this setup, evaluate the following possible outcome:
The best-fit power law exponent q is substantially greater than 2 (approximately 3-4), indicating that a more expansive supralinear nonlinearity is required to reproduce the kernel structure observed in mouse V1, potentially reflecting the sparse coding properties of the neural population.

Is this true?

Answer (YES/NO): NO